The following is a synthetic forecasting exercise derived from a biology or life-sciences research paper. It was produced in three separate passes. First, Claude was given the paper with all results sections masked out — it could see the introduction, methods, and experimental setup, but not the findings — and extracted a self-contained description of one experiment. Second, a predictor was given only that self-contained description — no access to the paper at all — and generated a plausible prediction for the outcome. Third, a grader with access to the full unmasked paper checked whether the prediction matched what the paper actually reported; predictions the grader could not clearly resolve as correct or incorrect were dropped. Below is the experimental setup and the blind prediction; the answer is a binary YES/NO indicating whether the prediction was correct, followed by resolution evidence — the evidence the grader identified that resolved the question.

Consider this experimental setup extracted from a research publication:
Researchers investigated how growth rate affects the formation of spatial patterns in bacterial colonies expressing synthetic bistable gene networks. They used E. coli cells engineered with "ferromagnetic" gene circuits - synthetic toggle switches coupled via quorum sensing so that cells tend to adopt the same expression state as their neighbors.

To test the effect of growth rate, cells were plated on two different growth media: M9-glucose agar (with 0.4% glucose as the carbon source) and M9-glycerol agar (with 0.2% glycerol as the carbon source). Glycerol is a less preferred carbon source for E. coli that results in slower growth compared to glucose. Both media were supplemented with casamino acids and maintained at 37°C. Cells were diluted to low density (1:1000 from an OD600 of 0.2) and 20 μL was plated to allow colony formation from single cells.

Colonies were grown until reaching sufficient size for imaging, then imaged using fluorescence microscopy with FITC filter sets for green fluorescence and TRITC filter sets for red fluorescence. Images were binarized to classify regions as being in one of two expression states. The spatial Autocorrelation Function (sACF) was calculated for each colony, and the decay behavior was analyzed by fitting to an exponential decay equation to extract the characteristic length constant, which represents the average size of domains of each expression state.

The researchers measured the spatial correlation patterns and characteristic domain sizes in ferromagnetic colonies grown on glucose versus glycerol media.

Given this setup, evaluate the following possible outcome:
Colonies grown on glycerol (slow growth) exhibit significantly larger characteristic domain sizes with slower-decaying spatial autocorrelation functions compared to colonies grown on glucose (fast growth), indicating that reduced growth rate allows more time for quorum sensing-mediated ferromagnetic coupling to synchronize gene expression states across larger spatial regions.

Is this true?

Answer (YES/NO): NO